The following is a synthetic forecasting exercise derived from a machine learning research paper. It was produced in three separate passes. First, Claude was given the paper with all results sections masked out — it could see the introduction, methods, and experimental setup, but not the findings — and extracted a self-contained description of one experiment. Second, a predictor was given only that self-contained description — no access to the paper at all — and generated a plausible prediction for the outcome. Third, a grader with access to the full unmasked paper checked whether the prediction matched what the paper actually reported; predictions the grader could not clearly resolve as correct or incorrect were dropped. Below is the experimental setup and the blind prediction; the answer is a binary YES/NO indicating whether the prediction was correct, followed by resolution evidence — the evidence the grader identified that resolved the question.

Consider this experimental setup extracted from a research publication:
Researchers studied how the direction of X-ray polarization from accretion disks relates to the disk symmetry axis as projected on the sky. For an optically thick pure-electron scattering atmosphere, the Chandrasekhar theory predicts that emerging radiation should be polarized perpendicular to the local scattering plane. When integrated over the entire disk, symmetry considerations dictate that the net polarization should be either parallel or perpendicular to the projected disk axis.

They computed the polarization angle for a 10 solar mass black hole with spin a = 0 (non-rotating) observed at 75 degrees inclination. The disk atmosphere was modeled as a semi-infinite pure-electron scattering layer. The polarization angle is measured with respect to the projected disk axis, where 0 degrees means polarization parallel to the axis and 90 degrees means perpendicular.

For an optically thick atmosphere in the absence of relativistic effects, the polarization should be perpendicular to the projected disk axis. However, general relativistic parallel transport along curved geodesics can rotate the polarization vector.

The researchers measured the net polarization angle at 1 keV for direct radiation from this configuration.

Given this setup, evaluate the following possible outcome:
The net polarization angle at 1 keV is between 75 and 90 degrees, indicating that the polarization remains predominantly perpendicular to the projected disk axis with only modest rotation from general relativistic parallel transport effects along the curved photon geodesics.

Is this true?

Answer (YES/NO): YES